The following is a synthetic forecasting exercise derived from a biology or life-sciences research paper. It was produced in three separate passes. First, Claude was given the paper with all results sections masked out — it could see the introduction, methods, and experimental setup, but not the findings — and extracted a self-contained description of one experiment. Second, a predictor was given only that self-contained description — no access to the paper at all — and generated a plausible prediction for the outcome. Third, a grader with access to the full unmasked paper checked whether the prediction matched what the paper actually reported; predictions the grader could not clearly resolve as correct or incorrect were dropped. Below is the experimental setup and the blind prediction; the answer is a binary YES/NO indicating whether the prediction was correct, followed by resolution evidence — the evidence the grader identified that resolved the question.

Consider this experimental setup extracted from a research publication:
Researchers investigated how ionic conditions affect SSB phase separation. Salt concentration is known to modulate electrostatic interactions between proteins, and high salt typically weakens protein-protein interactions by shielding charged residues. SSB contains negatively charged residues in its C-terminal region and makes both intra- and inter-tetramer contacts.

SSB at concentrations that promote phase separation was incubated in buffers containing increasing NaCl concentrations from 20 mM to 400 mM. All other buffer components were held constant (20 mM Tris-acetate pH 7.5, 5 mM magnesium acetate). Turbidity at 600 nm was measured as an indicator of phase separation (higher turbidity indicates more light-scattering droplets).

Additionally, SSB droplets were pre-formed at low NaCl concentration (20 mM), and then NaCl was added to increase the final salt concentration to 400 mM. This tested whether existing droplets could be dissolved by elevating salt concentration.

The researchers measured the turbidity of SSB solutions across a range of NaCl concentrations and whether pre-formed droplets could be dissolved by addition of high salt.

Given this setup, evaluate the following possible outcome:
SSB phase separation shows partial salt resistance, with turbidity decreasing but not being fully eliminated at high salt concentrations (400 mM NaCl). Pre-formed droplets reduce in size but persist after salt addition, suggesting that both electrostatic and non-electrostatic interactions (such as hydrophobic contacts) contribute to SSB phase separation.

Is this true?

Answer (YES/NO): NO